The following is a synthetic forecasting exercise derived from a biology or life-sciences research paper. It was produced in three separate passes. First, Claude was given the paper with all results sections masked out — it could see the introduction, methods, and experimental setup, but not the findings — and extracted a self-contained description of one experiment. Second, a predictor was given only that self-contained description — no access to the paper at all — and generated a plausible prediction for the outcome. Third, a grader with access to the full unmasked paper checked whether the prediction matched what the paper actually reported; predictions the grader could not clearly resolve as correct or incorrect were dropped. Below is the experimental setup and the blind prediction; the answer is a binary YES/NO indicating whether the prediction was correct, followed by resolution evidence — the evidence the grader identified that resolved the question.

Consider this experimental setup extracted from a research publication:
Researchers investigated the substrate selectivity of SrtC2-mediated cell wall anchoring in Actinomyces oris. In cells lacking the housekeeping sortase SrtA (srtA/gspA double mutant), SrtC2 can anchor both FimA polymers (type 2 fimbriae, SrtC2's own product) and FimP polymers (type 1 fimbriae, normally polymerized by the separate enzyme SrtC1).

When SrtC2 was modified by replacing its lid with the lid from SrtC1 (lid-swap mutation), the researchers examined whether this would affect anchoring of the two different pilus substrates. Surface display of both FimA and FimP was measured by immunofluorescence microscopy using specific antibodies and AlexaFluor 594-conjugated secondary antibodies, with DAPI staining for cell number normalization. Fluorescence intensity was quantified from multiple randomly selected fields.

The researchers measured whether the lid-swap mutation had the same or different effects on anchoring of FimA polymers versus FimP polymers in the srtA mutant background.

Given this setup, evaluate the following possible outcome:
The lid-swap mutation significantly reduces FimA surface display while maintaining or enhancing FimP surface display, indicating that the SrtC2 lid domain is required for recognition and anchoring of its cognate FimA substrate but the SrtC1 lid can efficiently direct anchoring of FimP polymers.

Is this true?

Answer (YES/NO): YES